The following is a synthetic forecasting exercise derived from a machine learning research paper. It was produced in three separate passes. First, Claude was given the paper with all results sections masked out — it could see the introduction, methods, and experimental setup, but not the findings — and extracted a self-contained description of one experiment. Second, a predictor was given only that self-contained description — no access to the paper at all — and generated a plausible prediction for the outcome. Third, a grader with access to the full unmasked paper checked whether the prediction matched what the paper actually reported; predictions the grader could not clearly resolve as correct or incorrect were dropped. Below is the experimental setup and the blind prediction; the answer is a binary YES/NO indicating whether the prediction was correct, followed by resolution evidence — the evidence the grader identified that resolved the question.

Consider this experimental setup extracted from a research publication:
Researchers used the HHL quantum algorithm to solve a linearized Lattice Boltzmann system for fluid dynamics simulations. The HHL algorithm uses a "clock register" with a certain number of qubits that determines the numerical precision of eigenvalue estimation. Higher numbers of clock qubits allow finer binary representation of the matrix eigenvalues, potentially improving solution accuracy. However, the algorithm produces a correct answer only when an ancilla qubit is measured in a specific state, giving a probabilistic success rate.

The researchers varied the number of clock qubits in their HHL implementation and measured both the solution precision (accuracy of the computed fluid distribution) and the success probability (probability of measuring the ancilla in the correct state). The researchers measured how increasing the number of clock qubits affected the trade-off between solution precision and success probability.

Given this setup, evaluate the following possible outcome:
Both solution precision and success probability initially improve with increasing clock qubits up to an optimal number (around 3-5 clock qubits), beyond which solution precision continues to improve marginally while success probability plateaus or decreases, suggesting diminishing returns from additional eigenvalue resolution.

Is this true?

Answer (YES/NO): NO